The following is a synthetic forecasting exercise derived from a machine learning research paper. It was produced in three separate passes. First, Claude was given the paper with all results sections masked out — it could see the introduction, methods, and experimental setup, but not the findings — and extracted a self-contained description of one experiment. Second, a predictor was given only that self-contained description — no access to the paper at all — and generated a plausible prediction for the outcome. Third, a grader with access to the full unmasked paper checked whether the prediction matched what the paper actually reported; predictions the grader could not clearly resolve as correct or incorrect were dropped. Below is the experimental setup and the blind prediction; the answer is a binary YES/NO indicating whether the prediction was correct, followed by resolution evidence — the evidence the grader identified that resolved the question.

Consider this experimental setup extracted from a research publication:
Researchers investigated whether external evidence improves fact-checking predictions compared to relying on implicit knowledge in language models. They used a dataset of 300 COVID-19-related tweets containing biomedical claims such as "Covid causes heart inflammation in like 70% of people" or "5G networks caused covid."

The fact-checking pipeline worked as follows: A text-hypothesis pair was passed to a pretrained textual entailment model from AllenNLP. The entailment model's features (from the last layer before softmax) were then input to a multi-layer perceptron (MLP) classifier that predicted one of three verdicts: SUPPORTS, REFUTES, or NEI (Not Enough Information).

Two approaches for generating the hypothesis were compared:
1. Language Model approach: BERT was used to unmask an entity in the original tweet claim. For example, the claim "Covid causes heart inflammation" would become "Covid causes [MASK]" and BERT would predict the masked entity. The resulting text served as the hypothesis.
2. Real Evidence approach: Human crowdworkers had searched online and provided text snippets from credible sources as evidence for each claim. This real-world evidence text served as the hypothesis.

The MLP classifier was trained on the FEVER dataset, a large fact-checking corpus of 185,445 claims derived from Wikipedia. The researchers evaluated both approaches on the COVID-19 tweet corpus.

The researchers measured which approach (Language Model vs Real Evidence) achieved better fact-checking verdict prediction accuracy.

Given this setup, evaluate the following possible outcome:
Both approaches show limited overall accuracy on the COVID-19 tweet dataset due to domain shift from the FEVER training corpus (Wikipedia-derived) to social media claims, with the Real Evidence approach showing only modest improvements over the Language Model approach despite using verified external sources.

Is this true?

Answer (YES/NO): NO